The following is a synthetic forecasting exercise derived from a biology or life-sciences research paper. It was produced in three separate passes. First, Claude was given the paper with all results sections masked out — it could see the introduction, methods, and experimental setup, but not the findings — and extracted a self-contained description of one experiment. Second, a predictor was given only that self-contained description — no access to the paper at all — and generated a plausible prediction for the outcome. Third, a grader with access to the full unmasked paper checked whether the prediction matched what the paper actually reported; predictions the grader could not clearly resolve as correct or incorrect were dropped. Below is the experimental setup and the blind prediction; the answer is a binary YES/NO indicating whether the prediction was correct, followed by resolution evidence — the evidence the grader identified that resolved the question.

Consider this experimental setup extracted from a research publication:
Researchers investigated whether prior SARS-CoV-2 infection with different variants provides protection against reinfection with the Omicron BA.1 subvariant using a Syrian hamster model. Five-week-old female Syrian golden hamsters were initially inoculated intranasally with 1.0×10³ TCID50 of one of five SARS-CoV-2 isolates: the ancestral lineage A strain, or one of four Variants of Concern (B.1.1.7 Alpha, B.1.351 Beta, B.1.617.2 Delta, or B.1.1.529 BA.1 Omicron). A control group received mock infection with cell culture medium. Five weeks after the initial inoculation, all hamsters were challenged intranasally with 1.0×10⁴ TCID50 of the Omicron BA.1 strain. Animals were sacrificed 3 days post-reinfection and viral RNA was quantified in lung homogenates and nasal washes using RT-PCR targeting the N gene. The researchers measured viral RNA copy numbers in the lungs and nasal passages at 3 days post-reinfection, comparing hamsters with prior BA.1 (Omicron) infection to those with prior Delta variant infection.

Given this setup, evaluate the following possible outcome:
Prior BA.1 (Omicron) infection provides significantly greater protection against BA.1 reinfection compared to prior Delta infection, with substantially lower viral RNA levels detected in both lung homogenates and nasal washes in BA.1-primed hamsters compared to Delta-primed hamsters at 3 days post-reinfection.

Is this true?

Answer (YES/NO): NO